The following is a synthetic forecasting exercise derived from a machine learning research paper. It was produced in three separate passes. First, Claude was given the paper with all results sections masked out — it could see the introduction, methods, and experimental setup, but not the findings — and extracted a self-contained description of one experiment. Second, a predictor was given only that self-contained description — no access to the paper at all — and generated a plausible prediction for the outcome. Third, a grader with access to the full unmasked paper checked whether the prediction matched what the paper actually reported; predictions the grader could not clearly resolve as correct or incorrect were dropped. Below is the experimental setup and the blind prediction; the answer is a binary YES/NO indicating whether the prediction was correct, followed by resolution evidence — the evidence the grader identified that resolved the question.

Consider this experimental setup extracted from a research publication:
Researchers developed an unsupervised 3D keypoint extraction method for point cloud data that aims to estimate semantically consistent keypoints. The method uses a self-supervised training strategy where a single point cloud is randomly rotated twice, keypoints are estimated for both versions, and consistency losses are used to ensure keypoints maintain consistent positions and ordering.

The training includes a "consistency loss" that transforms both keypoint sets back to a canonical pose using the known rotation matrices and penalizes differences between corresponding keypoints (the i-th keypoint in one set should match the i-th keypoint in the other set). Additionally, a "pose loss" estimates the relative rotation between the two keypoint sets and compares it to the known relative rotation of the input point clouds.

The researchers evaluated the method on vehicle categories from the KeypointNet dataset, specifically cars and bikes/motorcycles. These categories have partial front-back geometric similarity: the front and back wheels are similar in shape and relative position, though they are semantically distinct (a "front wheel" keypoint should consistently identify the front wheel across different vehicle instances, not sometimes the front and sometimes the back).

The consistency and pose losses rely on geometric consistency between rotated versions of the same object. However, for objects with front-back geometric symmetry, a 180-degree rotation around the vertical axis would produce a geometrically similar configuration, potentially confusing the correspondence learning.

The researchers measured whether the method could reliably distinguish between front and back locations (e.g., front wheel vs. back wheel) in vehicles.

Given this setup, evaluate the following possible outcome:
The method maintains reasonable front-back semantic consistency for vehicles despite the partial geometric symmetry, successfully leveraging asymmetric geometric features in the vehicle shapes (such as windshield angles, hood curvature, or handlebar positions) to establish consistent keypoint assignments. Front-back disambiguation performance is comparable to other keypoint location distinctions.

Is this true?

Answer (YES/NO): NO